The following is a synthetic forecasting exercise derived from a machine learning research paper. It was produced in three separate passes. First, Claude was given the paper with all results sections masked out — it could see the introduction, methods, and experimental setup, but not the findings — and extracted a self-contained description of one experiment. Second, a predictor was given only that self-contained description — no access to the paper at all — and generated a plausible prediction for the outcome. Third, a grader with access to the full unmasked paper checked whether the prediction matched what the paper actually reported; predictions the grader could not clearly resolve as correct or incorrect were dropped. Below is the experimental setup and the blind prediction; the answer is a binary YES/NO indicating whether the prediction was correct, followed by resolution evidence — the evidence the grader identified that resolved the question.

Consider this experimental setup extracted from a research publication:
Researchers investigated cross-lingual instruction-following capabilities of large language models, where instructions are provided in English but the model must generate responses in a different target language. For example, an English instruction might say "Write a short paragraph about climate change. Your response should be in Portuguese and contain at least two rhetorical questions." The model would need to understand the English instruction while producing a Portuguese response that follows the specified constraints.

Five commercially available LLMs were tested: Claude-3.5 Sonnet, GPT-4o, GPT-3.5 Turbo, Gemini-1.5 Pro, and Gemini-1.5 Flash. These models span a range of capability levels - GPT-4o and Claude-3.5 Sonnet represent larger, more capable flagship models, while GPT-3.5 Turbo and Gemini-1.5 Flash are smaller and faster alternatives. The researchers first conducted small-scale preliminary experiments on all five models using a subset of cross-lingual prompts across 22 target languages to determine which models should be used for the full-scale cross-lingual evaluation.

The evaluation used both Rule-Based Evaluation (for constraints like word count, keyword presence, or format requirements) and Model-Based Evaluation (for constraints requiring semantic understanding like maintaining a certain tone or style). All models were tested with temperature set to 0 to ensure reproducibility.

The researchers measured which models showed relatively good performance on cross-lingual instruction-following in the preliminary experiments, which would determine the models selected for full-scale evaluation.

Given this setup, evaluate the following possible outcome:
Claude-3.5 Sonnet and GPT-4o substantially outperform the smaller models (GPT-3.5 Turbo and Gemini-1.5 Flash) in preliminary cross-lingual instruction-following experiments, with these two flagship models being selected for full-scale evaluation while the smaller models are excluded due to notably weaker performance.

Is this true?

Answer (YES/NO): NO